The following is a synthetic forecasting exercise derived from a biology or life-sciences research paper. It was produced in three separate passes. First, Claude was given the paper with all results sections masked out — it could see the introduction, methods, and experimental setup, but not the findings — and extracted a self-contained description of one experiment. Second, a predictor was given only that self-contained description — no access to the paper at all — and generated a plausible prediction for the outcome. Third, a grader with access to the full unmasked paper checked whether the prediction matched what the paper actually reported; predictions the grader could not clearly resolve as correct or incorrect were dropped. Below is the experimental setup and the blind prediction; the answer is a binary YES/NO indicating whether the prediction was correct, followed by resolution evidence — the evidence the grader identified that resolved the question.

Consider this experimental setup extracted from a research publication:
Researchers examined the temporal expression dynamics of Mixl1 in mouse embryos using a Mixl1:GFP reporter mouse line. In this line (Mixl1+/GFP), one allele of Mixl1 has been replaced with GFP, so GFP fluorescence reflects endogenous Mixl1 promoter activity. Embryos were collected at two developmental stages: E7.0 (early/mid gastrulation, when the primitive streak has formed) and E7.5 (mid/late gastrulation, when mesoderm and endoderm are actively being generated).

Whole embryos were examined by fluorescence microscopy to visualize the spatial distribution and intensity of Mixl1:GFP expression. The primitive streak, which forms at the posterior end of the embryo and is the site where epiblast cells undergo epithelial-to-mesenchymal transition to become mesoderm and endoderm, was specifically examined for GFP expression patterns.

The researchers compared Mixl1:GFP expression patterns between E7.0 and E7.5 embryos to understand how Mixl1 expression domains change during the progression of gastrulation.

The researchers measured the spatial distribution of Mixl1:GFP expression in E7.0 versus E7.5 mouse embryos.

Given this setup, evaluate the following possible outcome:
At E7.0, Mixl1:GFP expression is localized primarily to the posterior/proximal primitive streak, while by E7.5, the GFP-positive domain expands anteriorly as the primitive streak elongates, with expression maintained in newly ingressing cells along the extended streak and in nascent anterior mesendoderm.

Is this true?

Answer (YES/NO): YES